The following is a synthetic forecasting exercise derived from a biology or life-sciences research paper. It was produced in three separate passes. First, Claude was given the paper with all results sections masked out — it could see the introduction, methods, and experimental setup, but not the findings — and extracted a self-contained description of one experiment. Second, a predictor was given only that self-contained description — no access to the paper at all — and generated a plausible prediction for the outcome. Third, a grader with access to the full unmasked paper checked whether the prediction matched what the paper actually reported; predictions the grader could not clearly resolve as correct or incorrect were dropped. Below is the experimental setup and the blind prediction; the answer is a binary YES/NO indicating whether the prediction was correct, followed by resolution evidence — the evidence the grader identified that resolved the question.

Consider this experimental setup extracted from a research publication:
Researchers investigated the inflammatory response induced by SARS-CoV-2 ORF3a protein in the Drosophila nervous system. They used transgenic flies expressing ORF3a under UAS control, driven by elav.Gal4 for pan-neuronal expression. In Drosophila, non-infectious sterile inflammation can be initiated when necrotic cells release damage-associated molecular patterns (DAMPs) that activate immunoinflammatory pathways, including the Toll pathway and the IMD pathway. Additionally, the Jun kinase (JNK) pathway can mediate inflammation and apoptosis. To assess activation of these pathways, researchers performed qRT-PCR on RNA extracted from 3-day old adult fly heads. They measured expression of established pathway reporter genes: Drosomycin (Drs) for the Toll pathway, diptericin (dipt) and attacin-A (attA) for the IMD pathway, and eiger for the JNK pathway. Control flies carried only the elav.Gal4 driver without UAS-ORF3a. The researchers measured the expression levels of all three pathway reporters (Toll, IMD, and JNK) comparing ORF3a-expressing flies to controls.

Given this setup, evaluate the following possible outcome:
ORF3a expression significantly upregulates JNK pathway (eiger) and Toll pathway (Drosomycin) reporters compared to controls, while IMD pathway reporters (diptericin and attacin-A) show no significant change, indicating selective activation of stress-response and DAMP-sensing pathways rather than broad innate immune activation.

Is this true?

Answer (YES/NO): NO